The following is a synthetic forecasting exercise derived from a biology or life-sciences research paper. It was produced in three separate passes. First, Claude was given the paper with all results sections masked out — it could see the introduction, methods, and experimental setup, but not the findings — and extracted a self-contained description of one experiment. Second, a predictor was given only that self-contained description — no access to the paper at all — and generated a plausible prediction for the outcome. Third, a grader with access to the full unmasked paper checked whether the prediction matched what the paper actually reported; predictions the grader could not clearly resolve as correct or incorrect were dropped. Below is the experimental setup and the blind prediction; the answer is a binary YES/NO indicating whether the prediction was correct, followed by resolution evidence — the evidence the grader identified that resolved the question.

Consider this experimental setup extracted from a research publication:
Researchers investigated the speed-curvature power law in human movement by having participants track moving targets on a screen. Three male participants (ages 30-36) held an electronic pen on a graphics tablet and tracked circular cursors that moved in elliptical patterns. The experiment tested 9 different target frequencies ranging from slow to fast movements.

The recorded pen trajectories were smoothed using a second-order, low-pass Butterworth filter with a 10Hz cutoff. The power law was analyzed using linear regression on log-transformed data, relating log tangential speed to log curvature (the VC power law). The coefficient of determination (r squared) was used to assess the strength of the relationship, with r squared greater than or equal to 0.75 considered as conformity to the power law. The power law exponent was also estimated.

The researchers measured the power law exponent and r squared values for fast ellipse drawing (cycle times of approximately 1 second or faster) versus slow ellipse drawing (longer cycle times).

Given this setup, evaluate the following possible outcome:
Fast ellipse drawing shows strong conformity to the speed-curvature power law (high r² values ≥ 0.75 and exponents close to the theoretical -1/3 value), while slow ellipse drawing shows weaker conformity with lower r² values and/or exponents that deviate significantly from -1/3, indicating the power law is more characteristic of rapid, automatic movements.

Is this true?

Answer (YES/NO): YES